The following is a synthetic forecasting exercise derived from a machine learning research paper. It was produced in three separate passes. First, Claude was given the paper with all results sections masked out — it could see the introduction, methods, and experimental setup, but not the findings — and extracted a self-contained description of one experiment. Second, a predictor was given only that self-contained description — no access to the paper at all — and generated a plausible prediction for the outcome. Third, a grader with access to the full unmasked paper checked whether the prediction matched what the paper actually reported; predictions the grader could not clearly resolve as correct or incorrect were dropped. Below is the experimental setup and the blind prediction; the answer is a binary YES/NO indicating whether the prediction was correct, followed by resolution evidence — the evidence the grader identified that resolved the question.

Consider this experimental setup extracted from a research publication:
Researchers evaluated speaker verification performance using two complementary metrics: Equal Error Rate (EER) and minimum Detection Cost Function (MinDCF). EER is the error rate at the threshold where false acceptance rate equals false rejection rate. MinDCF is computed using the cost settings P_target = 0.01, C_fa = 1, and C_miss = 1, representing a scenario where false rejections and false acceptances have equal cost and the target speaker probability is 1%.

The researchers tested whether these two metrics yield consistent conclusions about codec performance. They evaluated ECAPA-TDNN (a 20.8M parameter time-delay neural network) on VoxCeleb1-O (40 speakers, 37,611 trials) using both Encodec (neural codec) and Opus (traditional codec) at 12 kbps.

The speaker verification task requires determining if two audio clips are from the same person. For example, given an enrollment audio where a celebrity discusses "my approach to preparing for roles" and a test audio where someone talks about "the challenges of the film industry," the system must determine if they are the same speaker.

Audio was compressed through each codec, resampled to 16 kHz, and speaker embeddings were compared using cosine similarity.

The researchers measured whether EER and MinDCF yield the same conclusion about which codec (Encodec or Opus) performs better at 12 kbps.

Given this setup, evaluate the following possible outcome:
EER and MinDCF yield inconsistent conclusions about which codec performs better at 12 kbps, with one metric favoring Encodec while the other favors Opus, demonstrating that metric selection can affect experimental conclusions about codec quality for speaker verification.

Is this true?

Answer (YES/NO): NO